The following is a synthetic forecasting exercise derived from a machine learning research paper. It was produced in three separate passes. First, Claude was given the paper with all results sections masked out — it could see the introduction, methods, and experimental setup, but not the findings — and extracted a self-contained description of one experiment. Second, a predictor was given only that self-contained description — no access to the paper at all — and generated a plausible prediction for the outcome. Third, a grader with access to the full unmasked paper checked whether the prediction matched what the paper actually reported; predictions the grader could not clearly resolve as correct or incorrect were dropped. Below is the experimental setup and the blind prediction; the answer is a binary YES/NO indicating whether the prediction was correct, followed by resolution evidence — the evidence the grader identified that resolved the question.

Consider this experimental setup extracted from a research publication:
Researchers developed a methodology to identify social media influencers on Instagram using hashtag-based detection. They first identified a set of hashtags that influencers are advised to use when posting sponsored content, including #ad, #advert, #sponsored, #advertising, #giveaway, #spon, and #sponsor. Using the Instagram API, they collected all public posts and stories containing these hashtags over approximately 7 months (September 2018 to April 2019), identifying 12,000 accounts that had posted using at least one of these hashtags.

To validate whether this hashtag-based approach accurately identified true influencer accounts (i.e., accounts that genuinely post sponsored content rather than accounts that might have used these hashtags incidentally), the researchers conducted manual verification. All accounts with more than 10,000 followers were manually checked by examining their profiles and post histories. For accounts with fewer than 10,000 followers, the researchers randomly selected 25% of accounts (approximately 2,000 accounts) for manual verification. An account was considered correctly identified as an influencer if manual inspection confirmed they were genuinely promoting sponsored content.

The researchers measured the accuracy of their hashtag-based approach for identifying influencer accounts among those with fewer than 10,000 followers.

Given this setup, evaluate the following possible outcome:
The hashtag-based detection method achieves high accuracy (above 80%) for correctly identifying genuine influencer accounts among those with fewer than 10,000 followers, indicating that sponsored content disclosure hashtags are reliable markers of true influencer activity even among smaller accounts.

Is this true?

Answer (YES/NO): YES